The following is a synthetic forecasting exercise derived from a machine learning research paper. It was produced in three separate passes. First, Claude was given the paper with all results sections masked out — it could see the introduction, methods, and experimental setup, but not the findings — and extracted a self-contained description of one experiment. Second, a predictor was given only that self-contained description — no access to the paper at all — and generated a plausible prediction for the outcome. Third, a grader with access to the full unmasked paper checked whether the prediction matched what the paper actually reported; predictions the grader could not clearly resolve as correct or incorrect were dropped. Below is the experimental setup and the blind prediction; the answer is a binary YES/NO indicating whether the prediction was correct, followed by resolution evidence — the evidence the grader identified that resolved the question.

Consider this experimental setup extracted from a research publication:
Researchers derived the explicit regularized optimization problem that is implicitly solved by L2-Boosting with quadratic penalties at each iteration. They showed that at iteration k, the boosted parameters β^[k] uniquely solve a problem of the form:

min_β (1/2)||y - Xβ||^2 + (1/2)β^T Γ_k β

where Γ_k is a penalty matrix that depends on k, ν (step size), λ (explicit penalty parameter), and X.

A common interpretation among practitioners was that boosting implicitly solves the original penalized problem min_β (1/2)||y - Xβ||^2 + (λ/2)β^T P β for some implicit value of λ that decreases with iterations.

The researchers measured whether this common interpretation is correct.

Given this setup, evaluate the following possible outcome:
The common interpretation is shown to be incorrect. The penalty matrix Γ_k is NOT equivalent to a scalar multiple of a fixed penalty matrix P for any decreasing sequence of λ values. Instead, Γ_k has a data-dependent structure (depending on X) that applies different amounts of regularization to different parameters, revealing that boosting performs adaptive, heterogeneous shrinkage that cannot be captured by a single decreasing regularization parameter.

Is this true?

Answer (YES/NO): YES